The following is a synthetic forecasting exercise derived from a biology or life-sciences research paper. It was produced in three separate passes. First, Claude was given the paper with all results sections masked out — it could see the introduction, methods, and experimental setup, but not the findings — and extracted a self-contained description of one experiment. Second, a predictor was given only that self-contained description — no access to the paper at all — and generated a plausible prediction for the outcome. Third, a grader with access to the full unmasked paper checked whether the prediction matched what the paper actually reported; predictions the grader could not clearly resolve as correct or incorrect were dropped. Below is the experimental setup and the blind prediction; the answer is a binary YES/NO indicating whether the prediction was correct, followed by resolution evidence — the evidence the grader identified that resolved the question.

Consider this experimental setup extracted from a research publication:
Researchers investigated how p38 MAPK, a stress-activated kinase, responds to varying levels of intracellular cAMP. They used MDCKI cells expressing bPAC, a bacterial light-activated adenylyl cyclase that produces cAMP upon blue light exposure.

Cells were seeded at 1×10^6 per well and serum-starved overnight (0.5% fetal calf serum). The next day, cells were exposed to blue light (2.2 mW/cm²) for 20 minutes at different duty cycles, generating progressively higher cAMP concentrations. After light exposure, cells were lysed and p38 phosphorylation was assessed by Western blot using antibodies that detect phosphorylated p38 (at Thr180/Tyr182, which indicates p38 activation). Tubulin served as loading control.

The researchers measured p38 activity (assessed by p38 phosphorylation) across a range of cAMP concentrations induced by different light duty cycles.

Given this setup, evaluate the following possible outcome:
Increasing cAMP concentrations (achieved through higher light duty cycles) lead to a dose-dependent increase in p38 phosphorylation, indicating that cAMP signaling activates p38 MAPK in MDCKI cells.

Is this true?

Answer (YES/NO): YES